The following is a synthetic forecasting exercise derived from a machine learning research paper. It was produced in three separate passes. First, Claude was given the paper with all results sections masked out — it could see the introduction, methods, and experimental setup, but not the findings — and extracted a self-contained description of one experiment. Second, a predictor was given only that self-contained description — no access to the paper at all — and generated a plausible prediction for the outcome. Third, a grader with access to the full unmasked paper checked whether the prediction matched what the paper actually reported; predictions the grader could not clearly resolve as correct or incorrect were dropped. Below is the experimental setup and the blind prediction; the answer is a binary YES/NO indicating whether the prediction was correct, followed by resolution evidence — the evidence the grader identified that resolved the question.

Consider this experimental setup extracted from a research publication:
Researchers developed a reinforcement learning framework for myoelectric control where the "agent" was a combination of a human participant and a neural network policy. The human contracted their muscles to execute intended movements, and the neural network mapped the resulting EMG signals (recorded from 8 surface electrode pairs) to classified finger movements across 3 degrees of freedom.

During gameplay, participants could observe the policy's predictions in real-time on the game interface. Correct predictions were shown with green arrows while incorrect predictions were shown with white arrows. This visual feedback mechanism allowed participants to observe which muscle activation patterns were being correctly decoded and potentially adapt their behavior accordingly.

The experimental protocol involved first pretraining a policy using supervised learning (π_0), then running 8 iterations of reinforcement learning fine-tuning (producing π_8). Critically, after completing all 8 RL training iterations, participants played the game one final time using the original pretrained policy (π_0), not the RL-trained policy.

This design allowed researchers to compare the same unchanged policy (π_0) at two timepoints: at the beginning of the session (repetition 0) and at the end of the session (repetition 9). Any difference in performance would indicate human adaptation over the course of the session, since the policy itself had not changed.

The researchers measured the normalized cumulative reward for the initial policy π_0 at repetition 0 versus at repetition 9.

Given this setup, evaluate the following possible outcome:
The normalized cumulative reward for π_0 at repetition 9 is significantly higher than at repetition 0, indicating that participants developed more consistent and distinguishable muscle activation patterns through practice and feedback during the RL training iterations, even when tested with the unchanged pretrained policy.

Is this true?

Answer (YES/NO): NO